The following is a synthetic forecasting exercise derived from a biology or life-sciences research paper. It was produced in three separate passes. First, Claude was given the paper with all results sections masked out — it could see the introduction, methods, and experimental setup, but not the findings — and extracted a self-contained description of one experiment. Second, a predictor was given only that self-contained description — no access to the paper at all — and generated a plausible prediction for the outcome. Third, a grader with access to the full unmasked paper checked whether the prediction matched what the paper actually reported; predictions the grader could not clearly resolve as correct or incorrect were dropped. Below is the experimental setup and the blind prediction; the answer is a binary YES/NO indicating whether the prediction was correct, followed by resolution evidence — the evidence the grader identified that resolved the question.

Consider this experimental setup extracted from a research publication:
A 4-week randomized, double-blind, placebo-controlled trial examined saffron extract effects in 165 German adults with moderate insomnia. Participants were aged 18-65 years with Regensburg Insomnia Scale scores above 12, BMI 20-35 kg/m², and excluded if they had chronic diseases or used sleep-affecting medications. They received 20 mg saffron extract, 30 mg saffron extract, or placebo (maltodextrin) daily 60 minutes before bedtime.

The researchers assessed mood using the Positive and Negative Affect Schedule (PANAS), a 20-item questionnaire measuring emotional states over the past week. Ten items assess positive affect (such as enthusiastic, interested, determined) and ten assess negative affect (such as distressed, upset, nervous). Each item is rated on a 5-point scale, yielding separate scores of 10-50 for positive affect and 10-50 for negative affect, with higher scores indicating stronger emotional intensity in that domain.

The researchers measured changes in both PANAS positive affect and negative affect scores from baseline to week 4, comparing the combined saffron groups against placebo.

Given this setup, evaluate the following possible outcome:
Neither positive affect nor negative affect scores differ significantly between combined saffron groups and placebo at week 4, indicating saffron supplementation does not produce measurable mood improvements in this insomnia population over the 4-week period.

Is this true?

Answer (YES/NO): YES